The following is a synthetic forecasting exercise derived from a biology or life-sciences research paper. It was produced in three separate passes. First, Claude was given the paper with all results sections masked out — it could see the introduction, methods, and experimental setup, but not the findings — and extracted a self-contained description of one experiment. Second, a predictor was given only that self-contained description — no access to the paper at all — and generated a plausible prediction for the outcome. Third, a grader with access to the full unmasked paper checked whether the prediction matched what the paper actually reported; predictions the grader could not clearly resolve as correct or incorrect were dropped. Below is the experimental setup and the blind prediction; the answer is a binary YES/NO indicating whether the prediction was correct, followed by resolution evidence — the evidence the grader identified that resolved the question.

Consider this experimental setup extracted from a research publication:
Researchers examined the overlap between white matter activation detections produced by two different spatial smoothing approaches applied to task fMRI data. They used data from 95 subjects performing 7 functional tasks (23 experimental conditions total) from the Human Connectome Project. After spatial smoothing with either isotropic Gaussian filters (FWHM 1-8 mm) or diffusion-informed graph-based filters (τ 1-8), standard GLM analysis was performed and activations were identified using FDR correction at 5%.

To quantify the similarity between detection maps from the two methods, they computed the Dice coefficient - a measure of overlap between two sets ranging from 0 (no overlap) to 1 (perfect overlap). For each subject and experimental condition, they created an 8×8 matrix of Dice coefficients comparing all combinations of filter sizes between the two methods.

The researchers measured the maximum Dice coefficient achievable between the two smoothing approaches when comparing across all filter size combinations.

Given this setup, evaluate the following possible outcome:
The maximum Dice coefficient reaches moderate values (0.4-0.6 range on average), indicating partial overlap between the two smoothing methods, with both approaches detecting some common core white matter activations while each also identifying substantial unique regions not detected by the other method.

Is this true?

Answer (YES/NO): YES